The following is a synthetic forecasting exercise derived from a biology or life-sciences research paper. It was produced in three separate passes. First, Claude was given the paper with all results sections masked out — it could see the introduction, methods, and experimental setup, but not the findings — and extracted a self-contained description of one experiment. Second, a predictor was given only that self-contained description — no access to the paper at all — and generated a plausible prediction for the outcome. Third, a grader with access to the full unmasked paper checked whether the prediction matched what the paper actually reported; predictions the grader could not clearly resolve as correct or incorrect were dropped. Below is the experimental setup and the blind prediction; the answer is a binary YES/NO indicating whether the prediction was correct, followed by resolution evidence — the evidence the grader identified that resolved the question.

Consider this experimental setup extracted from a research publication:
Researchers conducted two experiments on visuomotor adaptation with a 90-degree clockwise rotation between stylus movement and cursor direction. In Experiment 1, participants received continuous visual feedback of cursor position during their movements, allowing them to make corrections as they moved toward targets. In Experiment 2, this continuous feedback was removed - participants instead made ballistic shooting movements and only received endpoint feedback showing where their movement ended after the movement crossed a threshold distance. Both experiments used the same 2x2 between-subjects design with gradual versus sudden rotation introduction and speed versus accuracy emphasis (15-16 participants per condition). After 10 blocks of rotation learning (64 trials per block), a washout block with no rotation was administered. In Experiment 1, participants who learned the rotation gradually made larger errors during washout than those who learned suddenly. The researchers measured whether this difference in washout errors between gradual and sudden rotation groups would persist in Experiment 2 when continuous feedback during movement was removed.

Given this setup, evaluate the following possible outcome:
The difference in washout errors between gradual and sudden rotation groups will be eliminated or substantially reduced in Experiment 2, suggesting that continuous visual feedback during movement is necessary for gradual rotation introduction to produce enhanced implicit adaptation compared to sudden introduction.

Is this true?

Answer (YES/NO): YES